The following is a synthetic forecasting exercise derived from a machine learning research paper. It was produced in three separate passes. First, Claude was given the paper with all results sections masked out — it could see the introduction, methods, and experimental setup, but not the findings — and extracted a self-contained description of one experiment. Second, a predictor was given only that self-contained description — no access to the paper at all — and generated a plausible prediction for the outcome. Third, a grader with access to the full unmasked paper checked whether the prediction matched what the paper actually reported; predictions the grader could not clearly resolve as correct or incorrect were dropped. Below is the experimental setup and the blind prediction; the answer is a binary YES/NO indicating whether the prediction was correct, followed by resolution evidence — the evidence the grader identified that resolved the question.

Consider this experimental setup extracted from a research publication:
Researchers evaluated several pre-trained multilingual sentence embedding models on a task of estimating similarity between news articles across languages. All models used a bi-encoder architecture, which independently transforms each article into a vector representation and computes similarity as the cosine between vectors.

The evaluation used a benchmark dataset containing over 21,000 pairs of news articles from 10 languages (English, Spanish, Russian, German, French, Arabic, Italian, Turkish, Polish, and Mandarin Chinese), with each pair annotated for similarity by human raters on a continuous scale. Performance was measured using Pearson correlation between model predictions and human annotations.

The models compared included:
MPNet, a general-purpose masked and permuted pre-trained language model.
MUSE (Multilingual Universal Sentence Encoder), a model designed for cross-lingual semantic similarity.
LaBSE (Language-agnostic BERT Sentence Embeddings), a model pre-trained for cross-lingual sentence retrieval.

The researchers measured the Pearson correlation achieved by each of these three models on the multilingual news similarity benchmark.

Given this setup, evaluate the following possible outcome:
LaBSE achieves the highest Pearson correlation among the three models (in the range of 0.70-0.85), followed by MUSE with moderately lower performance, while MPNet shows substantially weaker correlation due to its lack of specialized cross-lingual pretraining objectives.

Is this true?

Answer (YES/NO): NO